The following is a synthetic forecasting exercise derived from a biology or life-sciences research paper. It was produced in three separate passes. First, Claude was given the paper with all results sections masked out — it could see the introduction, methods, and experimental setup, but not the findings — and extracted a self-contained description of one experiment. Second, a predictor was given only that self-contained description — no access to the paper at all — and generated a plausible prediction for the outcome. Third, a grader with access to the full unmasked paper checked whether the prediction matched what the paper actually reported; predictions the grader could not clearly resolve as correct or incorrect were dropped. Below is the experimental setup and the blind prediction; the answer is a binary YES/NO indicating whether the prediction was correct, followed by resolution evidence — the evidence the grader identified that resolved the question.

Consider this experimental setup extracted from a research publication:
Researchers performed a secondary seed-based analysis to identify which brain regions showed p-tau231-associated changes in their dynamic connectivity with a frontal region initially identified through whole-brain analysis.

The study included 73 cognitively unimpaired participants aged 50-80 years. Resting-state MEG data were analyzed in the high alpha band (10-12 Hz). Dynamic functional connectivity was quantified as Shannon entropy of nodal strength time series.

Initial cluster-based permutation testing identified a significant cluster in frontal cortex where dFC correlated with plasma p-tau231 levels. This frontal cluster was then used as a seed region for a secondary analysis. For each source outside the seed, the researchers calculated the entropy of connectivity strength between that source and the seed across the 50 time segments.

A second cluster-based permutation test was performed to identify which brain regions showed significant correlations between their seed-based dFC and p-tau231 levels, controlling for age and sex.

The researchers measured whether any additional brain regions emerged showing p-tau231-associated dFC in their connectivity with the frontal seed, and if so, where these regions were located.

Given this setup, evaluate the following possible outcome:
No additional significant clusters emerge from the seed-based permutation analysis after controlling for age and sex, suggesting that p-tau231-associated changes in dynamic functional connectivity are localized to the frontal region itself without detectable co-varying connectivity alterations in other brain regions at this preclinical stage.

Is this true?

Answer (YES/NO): NO